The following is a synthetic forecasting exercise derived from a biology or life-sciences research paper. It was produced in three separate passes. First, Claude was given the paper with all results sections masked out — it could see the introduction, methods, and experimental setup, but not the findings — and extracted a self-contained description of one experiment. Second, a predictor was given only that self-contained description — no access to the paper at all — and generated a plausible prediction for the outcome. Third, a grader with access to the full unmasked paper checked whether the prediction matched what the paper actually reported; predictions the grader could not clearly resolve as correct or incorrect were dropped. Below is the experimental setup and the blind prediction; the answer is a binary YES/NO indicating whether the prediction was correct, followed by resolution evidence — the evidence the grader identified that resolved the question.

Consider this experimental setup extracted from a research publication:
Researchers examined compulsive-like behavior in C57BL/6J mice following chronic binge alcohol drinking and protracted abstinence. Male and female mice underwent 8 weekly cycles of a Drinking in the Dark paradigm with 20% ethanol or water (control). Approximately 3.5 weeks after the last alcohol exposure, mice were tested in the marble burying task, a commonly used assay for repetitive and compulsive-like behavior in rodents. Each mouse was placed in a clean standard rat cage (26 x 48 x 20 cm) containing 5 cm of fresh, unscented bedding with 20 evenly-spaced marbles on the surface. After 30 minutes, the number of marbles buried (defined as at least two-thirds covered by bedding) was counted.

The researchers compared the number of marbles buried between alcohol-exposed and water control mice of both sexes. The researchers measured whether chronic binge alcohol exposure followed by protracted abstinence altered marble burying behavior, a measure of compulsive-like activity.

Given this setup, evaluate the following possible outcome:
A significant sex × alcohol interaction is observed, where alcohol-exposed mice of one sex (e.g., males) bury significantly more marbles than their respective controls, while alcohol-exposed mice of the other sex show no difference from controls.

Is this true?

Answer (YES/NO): YES